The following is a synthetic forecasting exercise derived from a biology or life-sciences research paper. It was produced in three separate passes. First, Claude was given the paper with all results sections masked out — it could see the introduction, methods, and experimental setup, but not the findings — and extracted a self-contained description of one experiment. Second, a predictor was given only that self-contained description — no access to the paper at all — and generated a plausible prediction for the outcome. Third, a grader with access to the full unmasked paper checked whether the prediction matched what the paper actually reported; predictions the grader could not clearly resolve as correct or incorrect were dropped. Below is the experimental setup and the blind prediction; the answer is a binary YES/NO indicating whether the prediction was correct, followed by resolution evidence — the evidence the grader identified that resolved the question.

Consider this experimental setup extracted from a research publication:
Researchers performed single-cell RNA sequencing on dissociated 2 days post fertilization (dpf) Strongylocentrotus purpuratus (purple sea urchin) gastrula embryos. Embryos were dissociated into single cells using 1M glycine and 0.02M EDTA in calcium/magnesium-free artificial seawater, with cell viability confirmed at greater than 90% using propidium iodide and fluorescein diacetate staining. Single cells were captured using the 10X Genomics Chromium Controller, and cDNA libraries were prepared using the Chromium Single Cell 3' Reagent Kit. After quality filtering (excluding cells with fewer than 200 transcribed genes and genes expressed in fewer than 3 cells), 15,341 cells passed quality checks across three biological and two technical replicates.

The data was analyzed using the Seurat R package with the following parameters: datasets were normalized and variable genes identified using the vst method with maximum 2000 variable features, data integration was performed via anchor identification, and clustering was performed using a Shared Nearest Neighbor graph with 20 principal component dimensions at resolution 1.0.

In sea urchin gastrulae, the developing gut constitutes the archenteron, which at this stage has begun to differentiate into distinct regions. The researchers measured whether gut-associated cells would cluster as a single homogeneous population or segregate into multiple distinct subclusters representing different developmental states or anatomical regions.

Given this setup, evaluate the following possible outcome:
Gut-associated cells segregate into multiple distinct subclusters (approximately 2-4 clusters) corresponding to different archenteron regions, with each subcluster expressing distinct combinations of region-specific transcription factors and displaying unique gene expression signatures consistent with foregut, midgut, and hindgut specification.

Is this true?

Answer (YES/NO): YES